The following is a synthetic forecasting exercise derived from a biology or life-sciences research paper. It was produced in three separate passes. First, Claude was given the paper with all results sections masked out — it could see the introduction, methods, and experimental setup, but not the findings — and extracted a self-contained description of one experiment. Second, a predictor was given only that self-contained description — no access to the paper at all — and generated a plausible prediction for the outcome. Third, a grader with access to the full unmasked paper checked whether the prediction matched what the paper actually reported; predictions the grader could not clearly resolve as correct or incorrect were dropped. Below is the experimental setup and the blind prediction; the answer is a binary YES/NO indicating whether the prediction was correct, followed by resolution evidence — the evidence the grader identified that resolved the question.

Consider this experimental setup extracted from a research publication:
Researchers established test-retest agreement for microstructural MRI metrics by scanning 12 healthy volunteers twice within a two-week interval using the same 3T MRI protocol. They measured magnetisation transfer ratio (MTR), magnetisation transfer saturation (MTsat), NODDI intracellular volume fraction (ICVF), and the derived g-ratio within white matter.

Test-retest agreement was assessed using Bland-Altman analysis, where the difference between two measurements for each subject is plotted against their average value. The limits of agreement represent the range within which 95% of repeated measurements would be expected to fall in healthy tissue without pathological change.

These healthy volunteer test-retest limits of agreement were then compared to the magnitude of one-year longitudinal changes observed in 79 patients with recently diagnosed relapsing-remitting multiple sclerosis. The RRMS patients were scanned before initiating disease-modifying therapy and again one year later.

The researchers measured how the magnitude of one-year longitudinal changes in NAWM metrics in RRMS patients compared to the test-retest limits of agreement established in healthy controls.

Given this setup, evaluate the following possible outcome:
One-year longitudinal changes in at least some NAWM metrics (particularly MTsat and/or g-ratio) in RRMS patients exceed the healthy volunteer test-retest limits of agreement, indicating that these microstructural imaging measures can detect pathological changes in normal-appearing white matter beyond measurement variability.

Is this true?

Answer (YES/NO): NO